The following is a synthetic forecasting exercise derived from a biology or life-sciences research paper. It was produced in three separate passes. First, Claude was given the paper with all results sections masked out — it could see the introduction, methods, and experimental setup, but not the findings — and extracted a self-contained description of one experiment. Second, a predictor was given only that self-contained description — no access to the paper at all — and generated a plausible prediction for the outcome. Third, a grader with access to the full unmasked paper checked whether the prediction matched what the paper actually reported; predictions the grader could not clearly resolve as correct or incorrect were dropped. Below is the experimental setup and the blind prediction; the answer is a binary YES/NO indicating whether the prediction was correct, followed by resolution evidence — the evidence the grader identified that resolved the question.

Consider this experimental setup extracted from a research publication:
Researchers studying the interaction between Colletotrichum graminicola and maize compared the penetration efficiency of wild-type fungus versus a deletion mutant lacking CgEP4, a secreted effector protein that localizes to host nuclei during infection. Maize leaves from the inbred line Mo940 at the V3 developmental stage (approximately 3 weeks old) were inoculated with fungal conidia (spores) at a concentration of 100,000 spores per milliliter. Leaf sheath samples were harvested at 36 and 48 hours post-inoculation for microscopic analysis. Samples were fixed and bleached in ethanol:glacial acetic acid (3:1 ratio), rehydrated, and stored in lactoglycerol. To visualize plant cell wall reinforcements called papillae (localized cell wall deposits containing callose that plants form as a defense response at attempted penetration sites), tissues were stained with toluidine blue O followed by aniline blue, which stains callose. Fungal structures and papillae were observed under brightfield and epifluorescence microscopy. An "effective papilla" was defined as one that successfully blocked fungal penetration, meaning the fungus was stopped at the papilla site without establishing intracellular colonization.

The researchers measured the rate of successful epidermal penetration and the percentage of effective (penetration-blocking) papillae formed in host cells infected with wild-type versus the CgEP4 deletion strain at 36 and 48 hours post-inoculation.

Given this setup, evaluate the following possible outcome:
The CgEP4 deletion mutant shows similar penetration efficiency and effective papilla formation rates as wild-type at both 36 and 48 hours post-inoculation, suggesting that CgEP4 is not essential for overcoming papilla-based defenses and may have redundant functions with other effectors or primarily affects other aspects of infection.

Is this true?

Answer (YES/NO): NO